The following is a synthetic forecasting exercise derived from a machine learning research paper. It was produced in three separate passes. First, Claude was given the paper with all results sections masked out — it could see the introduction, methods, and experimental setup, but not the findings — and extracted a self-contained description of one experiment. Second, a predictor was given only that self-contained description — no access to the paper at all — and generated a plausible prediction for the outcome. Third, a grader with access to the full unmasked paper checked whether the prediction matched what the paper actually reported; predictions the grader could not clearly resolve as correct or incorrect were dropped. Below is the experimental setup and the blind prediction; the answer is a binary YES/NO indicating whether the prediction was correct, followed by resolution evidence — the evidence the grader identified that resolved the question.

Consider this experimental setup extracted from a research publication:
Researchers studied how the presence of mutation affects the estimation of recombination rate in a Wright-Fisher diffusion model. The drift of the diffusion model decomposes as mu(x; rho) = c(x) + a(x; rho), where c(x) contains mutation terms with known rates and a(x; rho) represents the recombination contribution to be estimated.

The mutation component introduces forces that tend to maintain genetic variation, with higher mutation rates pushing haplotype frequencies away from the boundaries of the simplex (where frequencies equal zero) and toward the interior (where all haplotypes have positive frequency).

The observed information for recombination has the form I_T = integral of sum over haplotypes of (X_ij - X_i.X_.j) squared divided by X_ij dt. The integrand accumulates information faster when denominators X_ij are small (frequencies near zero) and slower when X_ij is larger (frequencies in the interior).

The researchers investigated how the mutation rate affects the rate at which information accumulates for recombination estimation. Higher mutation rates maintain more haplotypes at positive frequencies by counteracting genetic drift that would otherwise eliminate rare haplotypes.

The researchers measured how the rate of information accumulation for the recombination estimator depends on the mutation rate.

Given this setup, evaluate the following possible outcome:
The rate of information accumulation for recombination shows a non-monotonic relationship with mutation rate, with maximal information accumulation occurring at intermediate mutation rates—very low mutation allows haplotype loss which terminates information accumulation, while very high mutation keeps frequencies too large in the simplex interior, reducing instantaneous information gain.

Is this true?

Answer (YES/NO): NO